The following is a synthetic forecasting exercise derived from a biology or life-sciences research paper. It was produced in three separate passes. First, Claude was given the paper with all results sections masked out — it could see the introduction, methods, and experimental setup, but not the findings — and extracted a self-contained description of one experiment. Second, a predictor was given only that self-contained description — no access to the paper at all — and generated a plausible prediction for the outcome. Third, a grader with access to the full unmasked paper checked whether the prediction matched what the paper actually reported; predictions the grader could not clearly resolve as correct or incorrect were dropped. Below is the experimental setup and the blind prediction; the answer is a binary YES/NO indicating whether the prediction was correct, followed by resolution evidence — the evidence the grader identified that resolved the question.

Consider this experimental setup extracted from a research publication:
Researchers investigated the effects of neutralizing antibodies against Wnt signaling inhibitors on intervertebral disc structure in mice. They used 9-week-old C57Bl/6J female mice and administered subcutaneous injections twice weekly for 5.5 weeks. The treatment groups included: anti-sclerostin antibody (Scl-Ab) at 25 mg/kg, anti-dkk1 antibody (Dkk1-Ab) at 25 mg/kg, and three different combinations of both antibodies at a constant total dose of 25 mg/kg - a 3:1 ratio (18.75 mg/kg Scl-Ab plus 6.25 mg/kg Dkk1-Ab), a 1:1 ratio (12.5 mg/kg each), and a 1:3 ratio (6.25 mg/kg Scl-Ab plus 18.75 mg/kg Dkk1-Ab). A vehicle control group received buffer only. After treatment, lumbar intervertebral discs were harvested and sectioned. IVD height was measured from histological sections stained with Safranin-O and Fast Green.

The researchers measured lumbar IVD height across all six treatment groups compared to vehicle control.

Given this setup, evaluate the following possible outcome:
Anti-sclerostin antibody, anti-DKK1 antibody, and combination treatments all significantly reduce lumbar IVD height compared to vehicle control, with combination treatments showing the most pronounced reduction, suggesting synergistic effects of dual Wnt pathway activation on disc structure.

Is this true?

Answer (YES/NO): NO